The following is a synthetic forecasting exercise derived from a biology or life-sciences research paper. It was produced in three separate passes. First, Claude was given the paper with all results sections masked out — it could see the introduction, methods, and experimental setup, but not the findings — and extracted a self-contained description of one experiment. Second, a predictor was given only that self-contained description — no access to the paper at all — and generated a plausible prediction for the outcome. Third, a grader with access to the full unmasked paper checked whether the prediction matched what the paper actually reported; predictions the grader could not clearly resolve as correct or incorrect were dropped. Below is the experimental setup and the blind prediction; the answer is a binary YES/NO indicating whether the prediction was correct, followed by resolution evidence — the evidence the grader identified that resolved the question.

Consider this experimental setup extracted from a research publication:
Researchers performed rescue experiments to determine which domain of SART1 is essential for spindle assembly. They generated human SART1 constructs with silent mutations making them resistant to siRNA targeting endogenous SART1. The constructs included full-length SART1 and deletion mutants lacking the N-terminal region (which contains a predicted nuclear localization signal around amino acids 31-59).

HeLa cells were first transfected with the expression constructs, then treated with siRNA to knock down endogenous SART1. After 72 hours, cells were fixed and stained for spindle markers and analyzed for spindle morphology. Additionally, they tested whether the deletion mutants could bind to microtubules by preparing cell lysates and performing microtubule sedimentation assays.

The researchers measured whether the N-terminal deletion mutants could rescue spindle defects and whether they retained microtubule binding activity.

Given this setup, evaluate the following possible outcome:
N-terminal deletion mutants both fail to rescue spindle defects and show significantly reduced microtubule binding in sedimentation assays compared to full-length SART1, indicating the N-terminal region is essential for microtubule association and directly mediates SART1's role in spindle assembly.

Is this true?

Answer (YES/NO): YES